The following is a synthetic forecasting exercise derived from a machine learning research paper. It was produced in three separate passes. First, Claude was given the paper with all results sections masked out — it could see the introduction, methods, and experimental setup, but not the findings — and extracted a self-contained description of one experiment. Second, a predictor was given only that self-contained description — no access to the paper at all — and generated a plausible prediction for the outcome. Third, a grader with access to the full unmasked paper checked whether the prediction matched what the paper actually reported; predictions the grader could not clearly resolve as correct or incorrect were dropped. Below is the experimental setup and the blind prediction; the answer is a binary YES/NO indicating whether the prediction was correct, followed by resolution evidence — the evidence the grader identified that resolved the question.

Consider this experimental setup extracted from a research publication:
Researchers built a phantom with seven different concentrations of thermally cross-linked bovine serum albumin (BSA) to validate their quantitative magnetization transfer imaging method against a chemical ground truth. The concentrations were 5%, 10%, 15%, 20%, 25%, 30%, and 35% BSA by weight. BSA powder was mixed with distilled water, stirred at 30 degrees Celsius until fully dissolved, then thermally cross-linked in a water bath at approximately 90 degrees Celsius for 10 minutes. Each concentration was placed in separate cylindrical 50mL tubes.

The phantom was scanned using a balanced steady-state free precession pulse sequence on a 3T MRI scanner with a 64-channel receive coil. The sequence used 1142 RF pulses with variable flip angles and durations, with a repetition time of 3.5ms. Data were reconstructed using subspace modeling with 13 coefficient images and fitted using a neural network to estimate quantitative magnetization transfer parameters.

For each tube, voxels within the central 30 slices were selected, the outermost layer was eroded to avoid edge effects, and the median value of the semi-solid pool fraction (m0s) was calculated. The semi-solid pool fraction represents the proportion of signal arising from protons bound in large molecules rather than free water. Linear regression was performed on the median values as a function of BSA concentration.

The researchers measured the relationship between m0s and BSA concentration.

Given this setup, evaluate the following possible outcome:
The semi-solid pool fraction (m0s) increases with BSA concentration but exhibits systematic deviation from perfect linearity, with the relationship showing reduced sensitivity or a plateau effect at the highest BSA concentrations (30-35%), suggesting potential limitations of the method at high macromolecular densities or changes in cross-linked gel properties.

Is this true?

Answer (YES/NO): NO